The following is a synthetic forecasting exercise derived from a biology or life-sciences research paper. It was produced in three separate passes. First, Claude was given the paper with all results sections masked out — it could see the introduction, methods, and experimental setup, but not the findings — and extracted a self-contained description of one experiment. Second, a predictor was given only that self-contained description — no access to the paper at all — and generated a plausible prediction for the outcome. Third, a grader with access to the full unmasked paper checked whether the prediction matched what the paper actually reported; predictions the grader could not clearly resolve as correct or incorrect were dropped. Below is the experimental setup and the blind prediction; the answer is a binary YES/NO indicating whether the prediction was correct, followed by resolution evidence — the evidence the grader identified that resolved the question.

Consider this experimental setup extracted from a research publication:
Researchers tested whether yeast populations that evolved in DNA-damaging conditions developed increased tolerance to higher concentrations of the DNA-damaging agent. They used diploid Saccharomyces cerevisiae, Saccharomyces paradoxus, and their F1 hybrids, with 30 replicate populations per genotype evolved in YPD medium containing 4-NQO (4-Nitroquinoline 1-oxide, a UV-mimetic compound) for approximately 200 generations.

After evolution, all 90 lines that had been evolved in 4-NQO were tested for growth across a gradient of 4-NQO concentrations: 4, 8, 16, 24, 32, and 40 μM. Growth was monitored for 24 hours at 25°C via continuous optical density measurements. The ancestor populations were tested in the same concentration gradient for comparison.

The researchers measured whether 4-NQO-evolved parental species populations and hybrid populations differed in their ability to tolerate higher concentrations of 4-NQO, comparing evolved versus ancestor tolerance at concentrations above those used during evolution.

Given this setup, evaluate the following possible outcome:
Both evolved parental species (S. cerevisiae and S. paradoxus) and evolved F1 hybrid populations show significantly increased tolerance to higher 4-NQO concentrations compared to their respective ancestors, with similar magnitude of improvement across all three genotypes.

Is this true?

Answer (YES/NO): NO